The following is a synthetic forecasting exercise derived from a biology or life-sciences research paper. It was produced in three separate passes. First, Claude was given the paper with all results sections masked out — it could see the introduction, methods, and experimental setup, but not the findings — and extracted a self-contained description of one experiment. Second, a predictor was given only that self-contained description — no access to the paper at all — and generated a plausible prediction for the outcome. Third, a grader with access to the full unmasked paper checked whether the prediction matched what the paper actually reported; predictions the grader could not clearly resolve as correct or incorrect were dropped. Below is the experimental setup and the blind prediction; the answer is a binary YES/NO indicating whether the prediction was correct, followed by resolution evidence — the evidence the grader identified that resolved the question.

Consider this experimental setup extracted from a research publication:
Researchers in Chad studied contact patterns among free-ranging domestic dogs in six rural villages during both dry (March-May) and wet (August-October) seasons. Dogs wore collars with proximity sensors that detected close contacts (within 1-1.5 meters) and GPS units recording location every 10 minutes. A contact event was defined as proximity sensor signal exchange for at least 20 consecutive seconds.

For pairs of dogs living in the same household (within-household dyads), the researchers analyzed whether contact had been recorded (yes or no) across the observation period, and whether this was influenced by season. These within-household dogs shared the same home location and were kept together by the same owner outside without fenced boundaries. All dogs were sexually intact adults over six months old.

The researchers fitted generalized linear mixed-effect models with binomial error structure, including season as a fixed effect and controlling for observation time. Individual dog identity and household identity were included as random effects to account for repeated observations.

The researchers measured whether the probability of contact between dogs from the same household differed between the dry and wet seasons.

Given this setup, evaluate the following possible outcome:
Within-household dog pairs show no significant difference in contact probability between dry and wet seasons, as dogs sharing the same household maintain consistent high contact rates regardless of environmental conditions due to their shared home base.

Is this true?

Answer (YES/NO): YES